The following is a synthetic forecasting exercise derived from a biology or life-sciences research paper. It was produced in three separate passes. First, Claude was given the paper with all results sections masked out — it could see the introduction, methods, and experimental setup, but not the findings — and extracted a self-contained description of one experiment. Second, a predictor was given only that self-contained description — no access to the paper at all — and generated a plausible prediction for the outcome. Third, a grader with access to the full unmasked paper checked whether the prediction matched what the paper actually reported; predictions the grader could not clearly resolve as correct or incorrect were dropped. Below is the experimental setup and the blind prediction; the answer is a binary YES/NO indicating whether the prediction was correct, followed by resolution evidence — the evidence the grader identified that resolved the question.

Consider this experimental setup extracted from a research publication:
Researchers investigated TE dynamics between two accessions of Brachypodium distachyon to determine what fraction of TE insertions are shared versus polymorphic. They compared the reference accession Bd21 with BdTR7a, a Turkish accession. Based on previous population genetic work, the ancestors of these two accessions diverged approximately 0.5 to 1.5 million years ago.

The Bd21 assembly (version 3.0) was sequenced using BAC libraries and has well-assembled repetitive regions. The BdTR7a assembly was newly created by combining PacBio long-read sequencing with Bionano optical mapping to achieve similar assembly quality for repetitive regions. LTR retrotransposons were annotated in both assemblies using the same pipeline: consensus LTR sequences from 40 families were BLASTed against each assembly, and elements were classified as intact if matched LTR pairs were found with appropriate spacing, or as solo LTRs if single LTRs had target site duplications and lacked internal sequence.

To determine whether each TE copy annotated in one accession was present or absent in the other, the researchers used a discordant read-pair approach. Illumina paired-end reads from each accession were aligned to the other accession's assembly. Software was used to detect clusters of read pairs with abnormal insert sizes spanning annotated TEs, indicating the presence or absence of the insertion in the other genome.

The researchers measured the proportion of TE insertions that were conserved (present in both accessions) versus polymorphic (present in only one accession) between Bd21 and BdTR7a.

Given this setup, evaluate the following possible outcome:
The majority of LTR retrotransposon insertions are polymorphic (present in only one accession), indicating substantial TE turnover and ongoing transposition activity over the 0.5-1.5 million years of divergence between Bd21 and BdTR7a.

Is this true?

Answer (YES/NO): NO